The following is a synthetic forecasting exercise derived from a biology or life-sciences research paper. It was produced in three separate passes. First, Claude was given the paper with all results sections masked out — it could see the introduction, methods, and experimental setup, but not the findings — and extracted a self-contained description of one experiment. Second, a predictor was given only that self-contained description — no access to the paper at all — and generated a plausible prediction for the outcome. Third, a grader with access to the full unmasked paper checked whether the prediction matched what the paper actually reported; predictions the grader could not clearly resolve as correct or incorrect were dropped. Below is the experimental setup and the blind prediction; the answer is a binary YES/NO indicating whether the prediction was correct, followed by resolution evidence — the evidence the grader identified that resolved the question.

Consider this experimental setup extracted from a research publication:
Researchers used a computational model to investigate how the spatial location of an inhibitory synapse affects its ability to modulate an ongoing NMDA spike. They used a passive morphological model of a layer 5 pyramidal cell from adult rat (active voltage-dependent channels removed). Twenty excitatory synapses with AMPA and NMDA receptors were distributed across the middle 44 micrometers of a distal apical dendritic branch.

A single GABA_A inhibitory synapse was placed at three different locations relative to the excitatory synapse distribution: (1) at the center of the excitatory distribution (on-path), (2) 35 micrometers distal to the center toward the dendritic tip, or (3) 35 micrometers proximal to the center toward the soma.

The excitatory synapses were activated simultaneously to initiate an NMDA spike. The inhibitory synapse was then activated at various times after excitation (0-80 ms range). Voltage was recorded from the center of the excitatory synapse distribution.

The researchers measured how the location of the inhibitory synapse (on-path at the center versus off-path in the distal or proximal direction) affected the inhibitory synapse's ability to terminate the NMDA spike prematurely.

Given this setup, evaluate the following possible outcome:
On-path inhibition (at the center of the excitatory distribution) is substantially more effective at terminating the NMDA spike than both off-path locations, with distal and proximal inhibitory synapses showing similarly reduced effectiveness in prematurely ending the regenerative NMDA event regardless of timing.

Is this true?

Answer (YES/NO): NO